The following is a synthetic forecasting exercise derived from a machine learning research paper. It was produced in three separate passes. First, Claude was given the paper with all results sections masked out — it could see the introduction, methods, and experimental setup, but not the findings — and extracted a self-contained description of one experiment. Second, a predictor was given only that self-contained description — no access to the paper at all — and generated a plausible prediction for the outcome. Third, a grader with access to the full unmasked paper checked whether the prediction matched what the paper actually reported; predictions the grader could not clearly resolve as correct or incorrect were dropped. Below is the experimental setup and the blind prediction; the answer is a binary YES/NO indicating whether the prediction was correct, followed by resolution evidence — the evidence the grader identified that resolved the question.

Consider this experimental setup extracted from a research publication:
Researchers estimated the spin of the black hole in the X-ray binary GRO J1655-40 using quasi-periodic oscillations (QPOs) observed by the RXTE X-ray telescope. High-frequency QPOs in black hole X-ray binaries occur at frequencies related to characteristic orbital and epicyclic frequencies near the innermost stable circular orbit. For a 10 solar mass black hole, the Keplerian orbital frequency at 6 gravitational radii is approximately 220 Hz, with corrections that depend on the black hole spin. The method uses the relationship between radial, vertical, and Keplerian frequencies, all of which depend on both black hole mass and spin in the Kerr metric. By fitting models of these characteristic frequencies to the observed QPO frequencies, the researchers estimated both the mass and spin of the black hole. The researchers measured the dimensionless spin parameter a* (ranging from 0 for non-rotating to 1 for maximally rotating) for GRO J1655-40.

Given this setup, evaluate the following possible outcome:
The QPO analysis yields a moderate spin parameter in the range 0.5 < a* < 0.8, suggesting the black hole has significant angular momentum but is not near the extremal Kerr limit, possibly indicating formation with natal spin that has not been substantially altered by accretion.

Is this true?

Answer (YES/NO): NO